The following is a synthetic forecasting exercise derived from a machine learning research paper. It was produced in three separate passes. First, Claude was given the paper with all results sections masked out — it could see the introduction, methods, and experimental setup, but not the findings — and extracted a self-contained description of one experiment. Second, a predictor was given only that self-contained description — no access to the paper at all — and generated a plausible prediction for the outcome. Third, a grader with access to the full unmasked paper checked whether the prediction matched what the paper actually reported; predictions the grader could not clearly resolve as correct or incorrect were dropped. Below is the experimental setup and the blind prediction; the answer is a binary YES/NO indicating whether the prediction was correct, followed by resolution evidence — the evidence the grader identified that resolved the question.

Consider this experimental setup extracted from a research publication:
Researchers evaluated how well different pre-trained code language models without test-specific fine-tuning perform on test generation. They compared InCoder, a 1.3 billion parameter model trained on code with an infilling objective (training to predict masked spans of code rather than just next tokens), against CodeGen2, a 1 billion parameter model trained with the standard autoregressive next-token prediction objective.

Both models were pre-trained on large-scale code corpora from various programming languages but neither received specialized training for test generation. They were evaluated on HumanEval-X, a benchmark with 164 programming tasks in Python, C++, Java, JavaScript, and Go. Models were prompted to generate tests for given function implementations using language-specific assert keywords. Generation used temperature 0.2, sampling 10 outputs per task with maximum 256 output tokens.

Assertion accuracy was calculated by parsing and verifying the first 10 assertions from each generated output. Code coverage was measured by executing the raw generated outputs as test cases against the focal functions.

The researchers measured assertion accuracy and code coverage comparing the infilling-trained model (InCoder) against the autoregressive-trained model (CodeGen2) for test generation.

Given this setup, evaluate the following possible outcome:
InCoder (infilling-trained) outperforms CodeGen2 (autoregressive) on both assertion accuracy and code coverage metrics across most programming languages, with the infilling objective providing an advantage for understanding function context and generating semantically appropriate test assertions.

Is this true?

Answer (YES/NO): NO